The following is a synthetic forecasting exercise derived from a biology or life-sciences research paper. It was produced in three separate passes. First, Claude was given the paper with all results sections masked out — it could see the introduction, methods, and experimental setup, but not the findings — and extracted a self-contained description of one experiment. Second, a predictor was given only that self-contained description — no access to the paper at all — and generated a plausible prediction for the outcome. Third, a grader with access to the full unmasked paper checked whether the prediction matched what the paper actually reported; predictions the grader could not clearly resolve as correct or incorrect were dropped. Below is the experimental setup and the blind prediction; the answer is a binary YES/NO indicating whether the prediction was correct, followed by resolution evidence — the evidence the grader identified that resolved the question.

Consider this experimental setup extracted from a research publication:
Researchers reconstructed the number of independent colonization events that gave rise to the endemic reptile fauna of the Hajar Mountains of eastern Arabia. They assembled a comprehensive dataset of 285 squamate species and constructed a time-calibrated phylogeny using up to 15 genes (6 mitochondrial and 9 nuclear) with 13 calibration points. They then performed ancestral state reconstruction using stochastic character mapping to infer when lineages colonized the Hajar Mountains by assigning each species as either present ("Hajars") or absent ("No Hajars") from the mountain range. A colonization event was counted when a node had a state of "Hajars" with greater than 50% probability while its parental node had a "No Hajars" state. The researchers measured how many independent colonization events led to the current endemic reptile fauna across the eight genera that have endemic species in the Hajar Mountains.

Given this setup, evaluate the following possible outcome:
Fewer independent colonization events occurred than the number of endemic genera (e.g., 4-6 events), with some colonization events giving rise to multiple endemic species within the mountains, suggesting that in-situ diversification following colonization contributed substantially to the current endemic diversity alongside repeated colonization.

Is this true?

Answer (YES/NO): NO